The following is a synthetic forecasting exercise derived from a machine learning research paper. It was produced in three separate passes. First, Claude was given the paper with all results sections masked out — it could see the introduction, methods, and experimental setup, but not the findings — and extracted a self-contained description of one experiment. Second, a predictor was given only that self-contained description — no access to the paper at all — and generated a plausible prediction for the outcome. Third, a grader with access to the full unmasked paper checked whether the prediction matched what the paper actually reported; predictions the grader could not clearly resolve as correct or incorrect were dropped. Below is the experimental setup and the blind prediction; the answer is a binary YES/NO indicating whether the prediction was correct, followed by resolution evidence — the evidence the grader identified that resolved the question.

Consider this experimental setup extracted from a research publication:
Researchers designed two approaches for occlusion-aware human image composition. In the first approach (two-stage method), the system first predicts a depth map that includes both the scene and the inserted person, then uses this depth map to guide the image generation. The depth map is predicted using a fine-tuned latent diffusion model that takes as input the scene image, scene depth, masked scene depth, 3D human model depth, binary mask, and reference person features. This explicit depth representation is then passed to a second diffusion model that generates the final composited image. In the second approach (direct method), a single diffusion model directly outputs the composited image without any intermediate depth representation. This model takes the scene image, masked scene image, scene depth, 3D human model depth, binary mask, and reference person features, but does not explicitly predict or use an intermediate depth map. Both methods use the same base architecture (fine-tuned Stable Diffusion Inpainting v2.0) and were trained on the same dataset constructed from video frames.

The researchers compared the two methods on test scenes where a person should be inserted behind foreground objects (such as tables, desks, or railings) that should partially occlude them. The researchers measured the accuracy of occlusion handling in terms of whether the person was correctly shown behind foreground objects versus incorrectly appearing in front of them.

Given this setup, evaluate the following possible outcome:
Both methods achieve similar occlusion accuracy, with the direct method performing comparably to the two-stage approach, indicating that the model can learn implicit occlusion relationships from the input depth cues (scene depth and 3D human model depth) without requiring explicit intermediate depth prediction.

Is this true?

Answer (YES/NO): NO